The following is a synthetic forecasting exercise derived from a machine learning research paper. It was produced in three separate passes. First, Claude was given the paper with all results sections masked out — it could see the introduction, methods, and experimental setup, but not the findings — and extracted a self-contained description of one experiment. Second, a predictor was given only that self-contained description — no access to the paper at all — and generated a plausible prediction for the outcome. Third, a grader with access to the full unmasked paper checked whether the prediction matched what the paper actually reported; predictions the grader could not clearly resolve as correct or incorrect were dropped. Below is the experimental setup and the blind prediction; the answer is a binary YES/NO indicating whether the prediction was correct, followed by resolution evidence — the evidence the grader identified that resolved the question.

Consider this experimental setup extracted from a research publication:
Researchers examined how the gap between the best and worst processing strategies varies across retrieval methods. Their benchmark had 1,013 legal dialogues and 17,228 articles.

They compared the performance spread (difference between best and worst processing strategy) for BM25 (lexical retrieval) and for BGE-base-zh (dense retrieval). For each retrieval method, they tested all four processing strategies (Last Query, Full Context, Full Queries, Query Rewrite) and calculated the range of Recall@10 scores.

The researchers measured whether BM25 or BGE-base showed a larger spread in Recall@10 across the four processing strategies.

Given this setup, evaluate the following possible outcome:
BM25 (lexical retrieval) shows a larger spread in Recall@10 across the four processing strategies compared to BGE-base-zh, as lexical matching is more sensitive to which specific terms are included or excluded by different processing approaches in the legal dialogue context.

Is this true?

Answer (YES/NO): NO